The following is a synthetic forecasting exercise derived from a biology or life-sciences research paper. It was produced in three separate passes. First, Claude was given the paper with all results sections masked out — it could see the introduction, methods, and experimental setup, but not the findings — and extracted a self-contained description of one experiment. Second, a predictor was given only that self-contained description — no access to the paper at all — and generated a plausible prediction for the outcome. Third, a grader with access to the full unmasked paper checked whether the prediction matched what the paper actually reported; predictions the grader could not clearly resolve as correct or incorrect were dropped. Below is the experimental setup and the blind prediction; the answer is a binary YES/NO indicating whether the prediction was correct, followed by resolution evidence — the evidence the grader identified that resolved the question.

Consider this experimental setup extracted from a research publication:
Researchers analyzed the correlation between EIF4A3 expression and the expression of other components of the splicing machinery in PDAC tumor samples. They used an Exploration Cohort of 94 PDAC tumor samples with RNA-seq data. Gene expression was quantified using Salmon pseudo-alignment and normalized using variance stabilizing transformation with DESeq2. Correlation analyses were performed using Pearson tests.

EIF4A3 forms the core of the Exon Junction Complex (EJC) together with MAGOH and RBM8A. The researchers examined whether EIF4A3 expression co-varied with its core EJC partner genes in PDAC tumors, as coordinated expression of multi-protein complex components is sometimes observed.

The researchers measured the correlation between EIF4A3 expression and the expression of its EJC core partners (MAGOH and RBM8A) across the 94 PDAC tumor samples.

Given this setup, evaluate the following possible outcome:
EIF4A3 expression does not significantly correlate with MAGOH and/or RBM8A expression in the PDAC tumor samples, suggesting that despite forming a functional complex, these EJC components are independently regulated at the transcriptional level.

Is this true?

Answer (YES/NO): NO